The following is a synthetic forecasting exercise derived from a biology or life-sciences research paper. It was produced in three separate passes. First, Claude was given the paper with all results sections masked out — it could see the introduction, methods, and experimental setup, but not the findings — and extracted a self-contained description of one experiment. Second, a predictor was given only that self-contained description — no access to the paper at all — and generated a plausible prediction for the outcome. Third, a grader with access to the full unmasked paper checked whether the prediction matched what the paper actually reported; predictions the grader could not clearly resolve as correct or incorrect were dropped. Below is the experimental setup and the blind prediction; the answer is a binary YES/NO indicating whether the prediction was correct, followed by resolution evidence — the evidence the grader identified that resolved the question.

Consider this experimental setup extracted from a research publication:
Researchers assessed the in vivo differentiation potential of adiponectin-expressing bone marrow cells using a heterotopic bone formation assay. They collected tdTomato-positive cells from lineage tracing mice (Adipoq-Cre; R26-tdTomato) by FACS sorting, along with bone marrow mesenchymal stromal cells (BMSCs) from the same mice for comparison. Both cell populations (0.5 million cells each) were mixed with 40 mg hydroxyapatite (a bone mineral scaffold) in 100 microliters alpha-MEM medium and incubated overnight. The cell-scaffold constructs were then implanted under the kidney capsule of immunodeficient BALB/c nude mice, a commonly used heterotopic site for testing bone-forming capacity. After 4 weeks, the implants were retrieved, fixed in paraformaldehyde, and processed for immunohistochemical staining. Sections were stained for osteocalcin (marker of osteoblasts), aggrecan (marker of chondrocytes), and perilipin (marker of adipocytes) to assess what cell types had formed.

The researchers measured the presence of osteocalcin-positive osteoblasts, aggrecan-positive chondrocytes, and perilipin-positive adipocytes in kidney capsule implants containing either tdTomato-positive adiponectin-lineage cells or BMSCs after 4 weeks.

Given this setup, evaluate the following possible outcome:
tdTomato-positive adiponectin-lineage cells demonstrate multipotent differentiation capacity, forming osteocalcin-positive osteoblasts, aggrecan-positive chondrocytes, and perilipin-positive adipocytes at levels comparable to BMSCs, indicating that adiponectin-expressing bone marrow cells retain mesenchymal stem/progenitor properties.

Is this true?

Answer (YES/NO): NO